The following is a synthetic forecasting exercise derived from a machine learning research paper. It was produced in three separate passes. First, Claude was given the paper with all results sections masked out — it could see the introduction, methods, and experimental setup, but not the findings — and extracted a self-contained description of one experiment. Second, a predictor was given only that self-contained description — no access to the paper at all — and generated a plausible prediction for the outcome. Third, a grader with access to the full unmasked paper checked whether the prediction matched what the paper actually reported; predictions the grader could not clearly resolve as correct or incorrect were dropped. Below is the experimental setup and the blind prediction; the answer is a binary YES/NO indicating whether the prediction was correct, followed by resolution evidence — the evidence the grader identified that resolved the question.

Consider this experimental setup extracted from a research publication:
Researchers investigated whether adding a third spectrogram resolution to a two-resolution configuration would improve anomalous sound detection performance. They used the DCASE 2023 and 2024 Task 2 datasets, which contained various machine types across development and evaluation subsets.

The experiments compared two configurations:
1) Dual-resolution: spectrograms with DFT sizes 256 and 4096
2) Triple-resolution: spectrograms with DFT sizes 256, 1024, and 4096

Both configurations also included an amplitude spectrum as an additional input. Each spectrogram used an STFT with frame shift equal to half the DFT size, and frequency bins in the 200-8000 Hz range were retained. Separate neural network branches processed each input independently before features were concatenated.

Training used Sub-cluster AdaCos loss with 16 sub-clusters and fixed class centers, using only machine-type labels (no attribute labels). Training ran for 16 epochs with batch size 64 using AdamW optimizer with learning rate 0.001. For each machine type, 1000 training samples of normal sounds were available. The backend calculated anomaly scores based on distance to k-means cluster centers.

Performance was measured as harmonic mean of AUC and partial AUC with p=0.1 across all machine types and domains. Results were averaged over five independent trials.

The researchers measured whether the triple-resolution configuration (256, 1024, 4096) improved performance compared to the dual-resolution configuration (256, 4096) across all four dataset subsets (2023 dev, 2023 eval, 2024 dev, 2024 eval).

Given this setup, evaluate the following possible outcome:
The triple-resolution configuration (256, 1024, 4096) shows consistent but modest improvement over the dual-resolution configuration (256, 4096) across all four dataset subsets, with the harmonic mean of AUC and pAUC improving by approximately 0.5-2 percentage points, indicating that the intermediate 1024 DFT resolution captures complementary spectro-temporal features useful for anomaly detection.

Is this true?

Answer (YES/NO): NO